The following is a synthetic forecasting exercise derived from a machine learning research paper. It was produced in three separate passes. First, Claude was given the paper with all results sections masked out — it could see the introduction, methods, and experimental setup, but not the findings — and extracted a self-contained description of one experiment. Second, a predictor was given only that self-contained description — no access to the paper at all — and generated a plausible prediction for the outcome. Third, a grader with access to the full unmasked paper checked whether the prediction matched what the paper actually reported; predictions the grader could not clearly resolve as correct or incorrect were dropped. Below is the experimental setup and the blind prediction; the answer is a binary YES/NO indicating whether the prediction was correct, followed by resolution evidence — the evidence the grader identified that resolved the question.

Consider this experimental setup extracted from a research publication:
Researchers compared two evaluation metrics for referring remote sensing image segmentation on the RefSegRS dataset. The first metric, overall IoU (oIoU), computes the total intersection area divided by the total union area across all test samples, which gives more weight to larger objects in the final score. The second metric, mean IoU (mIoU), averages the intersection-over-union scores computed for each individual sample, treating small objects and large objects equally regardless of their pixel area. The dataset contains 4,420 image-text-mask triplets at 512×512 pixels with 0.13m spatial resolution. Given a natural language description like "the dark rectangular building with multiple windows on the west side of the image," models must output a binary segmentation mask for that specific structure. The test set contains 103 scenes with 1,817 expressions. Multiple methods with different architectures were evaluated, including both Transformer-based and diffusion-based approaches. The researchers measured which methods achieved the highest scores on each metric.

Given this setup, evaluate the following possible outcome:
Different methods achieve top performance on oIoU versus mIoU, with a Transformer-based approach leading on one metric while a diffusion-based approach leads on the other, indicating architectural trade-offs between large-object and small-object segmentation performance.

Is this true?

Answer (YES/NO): NO